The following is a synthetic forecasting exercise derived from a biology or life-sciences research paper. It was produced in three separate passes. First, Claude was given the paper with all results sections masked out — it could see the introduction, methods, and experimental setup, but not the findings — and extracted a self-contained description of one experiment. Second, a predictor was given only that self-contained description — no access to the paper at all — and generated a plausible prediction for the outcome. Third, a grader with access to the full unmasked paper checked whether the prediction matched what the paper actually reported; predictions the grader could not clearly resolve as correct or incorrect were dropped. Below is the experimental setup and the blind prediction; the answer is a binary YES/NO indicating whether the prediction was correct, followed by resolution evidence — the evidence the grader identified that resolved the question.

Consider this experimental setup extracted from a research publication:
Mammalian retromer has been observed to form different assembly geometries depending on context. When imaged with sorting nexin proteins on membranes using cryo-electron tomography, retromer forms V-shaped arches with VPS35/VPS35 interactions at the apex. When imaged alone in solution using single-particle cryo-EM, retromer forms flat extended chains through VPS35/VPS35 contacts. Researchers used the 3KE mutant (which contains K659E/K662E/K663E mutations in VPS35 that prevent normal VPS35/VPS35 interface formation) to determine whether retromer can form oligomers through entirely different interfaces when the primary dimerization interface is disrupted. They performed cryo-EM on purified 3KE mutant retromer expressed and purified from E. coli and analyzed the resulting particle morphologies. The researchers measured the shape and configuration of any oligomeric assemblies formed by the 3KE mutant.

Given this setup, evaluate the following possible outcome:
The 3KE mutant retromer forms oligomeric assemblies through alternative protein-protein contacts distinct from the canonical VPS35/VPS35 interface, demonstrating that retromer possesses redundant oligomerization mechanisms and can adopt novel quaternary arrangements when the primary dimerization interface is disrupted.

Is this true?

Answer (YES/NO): YES